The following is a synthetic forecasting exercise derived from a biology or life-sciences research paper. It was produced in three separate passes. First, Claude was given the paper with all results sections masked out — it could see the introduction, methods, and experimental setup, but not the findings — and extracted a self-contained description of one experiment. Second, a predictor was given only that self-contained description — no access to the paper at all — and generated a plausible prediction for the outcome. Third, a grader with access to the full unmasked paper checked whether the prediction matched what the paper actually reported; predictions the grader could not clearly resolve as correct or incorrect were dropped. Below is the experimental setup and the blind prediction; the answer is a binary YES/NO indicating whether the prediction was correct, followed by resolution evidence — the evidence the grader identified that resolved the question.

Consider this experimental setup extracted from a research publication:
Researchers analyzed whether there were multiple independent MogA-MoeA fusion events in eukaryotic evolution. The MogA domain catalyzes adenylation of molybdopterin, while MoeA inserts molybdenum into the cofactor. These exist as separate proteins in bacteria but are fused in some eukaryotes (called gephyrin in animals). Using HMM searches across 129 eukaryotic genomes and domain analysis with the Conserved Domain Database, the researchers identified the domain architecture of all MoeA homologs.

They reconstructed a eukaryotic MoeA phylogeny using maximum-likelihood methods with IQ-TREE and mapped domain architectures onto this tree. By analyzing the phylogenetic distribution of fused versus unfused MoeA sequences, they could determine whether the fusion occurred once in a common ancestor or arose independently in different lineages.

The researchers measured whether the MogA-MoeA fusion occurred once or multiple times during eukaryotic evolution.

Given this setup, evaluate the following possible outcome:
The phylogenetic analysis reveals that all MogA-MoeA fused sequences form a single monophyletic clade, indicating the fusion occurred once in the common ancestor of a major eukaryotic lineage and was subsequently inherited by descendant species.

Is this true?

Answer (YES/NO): NO